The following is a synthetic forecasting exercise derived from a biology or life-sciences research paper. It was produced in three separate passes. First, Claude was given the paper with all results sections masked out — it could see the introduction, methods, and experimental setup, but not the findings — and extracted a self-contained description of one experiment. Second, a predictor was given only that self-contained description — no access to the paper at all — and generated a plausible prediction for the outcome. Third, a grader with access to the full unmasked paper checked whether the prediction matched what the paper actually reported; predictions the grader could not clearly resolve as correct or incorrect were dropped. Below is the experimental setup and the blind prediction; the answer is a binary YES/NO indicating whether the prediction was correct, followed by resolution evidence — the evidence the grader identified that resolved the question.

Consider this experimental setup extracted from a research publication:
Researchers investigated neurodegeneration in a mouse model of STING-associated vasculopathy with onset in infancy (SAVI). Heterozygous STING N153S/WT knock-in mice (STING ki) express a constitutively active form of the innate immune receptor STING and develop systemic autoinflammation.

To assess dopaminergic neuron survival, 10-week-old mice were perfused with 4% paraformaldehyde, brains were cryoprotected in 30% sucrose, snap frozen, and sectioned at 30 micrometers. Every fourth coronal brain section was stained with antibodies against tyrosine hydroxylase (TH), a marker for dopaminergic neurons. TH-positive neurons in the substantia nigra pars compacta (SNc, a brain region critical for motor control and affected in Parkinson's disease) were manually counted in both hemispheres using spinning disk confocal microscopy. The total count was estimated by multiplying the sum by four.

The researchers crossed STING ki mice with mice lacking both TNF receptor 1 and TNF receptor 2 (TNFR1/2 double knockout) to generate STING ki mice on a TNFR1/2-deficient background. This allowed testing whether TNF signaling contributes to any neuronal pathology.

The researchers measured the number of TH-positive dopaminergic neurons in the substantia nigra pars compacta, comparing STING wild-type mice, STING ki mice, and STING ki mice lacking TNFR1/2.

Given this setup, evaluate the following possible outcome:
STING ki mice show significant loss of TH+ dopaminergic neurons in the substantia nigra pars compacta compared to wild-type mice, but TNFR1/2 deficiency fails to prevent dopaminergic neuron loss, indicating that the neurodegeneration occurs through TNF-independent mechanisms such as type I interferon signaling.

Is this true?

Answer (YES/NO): NO